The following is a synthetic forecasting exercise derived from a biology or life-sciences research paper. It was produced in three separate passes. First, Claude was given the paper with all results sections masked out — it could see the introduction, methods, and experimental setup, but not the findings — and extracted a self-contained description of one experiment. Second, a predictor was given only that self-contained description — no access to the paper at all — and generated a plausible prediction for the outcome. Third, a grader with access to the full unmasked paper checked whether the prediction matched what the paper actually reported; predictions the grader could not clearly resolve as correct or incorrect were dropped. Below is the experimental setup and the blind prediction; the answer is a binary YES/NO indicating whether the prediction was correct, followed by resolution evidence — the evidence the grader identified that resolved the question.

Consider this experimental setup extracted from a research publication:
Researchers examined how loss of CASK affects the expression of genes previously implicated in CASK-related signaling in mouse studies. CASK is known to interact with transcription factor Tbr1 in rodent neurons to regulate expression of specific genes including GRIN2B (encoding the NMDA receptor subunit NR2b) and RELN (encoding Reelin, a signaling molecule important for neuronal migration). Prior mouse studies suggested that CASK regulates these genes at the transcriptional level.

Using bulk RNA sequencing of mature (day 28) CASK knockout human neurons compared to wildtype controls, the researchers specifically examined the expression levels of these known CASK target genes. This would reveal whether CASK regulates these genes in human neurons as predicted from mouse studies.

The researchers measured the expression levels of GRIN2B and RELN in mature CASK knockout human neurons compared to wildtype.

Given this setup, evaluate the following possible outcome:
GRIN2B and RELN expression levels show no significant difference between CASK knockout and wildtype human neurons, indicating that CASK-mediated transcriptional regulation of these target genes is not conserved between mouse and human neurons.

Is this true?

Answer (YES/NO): NO